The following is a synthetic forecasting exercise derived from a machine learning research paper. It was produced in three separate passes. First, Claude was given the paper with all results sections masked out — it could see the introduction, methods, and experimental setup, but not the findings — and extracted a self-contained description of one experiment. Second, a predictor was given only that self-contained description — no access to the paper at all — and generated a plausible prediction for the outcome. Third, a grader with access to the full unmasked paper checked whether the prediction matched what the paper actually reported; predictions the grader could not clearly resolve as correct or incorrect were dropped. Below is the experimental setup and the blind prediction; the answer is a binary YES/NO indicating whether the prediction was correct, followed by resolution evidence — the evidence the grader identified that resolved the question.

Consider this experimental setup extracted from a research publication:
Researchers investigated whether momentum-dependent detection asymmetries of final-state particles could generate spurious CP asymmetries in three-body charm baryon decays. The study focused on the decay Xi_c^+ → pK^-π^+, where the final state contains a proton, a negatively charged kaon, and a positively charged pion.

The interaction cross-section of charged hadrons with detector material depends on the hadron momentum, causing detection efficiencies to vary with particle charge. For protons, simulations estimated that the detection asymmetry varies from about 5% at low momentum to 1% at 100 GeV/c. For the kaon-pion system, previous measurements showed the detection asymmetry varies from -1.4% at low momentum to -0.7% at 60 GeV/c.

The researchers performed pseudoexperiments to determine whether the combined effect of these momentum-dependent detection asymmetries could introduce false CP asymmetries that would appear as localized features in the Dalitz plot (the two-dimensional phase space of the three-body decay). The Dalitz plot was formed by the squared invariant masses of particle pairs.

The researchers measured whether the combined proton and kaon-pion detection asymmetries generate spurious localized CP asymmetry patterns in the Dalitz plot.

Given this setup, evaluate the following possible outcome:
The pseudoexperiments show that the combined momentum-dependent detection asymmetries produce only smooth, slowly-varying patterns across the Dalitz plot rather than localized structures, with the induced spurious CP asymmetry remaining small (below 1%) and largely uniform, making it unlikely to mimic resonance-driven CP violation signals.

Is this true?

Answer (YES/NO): NO